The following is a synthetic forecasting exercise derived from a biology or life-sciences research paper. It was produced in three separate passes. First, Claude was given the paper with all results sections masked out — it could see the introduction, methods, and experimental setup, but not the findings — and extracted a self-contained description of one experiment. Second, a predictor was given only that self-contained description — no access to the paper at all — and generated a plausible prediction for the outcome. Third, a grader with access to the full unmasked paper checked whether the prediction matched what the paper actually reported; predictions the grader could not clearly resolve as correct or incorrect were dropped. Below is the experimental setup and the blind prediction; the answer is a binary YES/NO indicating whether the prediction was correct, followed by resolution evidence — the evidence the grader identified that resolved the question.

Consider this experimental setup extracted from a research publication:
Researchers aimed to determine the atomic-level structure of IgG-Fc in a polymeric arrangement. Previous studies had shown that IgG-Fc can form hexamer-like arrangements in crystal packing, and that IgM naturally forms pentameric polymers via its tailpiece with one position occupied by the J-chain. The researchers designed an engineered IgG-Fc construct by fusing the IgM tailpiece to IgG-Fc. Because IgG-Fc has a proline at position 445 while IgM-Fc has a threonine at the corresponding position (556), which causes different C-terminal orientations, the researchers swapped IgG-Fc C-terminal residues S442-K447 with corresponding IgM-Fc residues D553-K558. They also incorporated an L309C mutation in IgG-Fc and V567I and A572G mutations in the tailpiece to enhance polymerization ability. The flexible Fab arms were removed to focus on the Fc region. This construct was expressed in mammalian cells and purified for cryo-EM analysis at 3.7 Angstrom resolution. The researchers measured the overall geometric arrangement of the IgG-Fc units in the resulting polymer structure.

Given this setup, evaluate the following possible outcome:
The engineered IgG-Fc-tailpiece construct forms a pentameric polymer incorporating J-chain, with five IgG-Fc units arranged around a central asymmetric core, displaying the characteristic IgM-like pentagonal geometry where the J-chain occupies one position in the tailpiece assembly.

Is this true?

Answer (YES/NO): NO